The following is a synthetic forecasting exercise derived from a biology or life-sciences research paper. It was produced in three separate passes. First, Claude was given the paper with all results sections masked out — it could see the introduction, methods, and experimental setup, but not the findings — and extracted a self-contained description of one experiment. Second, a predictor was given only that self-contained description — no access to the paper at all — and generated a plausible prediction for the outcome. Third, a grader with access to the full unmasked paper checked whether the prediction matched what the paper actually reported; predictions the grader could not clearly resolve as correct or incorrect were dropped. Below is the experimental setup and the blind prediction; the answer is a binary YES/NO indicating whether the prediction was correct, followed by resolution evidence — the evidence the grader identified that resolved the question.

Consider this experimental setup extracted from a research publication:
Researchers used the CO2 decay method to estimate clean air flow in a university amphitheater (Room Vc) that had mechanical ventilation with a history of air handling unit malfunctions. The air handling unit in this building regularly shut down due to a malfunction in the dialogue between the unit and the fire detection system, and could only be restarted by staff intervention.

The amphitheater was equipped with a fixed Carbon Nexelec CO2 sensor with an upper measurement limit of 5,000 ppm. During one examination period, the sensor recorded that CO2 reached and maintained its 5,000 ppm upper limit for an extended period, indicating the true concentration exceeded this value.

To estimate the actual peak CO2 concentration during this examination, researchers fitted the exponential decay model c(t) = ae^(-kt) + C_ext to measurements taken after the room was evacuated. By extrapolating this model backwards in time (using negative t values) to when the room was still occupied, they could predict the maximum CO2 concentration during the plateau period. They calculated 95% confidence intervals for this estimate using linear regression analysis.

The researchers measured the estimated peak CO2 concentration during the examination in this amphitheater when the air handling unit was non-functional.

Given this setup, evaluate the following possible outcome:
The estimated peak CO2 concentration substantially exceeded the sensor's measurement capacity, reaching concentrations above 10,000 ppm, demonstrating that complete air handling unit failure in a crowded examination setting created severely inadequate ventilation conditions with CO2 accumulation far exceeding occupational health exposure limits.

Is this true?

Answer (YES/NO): YES